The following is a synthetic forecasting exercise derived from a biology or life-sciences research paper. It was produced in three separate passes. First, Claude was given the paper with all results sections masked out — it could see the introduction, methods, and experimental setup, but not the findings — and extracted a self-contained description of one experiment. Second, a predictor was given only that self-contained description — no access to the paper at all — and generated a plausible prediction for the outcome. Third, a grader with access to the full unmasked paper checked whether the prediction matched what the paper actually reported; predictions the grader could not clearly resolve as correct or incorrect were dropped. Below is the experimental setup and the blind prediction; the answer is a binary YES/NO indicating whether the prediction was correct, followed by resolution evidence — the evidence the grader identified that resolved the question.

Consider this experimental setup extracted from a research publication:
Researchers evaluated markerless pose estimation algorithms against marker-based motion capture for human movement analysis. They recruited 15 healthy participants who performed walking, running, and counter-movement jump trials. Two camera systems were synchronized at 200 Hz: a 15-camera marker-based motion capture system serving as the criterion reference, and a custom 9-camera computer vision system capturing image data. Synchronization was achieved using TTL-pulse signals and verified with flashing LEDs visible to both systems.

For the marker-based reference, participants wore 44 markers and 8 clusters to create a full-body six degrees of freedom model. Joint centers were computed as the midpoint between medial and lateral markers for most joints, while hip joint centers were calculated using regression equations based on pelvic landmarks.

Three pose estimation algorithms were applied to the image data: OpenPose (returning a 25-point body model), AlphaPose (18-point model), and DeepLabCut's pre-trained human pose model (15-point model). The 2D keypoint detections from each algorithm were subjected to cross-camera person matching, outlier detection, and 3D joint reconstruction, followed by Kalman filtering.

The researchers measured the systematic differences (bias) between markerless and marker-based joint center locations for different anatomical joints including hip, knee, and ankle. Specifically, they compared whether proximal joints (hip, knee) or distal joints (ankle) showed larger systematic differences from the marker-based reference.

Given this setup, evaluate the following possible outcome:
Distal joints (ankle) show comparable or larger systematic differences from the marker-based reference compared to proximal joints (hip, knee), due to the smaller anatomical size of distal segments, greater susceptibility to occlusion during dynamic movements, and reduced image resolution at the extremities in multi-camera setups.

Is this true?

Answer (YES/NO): NO